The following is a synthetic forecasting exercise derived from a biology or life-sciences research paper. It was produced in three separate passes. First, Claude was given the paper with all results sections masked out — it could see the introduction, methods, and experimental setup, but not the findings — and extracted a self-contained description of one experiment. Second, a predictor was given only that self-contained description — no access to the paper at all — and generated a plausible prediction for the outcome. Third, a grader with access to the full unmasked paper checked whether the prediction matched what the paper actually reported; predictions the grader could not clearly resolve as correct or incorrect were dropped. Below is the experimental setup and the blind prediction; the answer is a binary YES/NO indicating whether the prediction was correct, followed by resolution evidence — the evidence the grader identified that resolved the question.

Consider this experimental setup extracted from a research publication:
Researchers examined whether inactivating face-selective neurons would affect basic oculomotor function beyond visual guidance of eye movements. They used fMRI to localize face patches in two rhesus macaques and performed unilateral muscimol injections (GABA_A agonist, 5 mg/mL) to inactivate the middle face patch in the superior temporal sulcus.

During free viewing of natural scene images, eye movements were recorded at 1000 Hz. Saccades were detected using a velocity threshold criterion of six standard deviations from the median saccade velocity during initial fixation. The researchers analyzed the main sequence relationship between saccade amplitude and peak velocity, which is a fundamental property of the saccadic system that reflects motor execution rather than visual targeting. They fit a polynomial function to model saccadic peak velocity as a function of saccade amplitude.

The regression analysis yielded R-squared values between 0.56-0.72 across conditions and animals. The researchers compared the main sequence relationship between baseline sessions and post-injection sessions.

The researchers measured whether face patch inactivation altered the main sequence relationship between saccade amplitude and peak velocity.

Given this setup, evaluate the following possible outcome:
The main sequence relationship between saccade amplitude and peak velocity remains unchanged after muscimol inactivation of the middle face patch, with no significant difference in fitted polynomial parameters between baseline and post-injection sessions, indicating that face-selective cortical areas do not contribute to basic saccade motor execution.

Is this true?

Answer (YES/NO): YES